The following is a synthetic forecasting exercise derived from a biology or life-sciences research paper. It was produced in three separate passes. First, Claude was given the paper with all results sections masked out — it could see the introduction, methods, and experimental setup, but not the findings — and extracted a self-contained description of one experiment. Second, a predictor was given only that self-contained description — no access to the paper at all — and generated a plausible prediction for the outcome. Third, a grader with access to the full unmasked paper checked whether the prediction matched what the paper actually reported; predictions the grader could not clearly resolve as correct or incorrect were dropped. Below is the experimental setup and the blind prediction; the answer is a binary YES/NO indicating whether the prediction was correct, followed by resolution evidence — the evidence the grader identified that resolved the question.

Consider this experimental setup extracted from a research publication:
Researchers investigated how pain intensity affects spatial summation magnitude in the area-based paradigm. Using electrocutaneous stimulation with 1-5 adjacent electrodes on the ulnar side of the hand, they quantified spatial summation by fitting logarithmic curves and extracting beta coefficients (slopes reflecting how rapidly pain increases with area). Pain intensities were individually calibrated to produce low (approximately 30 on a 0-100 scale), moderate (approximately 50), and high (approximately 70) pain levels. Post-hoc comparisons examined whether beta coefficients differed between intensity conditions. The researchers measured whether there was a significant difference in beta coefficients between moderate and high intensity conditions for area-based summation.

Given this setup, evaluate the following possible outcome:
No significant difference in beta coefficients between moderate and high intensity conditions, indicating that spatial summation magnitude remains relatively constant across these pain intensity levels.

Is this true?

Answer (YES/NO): YES